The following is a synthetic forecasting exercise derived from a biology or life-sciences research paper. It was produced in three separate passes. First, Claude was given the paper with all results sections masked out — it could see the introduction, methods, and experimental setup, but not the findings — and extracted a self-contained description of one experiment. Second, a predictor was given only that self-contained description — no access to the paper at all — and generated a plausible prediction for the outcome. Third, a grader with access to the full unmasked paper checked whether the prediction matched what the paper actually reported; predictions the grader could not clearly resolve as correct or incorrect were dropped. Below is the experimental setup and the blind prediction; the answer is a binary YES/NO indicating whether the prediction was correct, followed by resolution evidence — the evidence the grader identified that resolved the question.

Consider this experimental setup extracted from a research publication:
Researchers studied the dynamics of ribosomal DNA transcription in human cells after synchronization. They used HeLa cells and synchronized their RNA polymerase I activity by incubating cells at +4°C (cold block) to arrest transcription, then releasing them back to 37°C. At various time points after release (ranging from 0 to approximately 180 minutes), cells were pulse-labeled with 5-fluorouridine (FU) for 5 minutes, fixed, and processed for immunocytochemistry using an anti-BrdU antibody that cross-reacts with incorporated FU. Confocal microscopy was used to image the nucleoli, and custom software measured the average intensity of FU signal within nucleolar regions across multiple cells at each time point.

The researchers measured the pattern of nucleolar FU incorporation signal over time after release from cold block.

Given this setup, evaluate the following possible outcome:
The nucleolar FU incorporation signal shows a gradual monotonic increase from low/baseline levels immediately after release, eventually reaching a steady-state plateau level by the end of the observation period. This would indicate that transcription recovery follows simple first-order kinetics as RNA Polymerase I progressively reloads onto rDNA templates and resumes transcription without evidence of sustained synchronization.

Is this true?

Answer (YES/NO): NO